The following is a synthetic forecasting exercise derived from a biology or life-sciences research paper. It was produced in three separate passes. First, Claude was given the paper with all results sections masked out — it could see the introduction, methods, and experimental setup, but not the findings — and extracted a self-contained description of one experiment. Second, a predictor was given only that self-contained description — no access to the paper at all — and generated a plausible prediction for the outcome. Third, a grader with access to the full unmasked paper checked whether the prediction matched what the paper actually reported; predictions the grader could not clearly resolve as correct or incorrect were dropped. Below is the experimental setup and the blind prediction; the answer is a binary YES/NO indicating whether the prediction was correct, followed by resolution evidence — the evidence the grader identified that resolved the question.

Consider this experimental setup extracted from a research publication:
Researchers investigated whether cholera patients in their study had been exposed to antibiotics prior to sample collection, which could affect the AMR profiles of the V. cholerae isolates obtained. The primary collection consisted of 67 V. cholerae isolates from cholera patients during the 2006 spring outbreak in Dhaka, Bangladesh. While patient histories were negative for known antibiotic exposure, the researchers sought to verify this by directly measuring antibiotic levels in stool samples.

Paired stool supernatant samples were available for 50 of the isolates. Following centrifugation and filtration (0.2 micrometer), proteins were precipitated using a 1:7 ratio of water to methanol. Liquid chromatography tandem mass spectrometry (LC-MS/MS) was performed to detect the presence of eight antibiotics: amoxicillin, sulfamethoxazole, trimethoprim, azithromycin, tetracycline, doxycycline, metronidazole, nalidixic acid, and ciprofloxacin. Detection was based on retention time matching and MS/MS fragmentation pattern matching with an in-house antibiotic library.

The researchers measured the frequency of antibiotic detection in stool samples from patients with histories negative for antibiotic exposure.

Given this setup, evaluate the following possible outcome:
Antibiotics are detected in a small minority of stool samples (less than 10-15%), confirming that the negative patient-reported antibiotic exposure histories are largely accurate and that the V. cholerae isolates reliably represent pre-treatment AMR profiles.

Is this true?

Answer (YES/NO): NO